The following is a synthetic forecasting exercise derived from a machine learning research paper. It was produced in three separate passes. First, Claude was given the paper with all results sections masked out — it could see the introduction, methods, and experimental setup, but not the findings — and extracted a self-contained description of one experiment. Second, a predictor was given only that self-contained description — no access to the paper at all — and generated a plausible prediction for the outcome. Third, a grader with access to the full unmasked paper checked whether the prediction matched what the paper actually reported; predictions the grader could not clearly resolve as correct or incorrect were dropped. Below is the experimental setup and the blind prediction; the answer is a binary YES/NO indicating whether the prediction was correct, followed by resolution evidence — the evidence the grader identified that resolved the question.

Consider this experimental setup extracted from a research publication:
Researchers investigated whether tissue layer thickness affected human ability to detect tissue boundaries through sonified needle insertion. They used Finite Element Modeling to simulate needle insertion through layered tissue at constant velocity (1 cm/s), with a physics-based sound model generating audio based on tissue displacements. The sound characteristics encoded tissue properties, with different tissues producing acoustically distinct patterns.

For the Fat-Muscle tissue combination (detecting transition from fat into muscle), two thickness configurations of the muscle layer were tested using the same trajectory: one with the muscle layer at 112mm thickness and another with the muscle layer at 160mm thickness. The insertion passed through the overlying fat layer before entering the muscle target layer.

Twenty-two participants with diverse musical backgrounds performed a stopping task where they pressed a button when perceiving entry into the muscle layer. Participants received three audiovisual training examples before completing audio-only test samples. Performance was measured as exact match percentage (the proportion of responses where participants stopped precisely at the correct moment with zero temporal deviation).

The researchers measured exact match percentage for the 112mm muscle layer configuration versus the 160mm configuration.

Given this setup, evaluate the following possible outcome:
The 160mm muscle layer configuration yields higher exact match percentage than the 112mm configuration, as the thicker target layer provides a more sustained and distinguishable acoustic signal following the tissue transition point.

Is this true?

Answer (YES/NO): NO